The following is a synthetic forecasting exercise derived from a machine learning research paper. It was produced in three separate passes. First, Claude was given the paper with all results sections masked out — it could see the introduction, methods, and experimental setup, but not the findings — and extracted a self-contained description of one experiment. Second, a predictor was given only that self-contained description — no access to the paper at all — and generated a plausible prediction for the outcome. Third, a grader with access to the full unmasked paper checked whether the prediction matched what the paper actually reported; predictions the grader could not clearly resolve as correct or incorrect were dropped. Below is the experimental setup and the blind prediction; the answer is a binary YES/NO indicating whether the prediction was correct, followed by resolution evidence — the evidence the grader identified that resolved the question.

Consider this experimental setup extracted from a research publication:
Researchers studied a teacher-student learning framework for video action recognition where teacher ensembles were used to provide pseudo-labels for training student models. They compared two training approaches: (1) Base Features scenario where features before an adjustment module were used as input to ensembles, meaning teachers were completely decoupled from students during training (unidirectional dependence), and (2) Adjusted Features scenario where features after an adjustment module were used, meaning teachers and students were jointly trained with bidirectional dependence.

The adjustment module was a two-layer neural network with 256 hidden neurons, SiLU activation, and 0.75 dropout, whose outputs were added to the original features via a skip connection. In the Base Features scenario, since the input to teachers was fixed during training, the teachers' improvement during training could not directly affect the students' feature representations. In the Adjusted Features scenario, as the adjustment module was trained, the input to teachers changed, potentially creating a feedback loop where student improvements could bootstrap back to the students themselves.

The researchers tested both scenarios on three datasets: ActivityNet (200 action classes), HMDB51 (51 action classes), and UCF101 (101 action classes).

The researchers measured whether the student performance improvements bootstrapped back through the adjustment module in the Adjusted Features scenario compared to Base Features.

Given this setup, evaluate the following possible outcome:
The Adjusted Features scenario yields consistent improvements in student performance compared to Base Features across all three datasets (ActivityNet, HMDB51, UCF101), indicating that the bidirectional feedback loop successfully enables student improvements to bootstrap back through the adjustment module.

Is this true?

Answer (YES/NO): NO